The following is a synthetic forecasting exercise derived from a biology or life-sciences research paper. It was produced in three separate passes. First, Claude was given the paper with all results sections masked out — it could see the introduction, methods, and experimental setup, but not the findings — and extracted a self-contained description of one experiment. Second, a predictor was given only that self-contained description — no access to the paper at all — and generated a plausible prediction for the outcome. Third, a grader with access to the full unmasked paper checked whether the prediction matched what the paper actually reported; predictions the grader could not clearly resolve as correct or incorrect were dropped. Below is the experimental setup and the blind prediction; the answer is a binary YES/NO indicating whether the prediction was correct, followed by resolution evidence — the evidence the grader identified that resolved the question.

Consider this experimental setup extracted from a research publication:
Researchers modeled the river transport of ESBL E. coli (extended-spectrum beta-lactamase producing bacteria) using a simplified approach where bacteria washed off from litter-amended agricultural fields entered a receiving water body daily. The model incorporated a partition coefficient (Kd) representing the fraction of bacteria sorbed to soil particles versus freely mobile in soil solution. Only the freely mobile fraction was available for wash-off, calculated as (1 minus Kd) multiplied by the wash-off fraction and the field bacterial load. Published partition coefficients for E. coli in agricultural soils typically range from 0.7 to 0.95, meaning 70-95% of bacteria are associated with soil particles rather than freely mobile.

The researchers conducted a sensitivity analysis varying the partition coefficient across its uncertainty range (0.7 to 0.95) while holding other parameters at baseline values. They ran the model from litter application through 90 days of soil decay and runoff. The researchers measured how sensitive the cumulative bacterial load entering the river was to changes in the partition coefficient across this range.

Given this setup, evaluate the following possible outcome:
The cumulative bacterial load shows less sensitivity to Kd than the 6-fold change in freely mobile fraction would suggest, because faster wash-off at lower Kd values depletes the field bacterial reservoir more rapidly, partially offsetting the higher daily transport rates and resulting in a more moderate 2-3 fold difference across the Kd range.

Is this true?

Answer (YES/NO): NO